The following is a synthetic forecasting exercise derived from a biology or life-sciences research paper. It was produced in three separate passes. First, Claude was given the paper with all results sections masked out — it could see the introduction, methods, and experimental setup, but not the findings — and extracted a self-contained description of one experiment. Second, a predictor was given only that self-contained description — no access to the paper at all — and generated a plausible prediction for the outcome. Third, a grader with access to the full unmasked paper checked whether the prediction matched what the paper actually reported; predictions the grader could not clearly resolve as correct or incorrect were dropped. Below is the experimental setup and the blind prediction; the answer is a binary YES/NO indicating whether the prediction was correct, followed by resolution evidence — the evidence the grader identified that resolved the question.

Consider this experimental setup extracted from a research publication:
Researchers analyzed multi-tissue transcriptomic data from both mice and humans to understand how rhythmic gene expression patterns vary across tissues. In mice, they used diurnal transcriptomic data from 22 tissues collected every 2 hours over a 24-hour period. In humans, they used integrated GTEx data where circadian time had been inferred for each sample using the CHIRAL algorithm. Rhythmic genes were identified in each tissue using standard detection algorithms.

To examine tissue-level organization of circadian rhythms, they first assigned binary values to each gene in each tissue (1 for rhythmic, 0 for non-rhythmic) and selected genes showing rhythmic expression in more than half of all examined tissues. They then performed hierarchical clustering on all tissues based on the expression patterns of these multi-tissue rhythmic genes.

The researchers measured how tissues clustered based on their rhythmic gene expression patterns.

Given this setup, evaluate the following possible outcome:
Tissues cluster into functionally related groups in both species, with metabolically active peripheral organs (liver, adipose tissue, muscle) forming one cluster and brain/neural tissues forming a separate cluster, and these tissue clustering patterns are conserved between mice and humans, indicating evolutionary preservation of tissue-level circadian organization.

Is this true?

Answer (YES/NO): YES